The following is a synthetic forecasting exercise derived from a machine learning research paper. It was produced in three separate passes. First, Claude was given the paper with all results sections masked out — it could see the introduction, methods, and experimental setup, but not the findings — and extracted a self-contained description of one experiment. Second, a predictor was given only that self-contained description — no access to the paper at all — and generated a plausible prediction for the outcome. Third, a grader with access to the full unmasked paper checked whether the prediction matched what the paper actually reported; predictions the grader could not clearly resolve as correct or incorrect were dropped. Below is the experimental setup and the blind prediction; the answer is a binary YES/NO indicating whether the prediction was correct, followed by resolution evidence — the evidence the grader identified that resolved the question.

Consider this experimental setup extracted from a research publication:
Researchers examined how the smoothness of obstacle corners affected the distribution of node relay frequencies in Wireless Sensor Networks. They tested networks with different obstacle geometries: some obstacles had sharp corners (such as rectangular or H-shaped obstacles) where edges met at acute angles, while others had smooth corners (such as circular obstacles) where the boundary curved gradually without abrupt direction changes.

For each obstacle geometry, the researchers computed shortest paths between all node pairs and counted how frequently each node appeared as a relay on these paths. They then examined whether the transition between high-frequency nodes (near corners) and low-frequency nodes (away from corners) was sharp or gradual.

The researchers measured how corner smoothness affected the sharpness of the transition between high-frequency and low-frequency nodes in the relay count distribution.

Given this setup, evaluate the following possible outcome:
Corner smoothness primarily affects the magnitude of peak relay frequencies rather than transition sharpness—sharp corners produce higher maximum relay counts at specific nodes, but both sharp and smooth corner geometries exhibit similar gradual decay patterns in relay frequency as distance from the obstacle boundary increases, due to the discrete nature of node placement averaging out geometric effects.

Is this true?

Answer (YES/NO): NO